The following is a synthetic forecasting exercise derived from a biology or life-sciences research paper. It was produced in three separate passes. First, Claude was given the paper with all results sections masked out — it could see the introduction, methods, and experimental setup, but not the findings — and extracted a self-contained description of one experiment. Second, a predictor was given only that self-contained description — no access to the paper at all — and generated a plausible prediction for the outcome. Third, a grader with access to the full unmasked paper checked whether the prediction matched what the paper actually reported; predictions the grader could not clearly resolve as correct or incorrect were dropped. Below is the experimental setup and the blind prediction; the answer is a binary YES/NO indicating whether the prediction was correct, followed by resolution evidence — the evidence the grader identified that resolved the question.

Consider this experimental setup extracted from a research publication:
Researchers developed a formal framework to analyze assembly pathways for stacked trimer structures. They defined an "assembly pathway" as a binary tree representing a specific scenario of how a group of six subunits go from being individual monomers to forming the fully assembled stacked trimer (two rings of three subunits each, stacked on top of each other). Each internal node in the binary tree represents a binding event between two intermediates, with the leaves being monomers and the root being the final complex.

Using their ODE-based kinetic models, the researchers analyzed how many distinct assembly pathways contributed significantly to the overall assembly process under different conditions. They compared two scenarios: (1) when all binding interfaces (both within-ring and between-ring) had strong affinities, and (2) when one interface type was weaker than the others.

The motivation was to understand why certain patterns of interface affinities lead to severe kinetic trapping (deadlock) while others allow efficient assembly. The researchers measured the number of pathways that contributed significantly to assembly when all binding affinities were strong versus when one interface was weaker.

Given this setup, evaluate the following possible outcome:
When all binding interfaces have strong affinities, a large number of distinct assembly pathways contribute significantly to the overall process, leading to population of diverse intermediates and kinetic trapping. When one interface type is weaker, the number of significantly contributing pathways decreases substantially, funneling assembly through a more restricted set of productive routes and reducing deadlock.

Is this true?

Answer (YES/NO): YES